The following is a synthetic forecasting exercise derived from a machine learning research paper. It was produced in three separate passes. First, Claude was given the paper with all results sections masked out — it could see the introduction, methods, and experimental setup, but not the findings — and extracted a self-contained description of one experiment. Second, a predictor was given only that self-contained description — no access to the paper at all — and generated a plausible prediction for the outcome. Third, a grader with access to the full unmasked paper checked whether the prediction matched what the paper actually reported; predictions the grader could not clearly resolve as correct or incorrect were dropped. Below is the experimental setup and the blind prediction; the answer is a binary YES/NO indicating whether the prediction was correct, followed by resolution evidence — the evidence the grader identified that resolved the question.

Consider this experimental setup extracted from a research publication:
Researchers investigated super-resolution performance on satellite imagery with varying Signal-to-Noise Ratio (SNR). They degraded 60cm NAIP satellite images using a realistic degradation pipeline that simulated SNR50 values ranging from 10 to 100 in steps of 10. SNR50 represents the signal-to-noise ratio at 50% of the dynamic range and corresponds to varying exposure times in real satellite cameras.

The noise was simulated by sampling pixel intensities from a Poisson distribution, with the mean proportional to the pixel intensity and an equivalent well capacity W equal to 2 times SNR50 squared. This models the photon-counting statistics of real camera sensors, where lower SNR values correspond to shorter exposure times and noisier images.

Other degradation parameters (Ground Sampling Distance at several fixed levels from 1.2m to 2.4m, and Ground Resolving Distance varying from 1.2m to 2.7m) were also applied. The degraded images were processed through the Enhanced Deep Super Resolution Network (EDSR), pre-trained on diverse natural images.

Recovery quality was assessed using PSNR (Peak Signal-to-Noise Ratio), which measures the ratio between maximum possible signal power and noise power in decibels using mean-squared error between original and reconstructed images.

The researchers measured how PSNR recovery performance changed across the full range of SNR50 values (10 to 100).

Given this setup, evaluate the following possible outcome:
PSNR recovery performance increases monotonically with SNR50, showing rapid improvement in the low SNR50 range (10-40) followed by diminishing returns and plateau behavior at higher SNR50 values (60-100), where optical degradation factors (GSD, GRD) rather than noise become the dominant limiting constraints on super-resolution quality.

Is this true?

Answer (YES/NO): NO